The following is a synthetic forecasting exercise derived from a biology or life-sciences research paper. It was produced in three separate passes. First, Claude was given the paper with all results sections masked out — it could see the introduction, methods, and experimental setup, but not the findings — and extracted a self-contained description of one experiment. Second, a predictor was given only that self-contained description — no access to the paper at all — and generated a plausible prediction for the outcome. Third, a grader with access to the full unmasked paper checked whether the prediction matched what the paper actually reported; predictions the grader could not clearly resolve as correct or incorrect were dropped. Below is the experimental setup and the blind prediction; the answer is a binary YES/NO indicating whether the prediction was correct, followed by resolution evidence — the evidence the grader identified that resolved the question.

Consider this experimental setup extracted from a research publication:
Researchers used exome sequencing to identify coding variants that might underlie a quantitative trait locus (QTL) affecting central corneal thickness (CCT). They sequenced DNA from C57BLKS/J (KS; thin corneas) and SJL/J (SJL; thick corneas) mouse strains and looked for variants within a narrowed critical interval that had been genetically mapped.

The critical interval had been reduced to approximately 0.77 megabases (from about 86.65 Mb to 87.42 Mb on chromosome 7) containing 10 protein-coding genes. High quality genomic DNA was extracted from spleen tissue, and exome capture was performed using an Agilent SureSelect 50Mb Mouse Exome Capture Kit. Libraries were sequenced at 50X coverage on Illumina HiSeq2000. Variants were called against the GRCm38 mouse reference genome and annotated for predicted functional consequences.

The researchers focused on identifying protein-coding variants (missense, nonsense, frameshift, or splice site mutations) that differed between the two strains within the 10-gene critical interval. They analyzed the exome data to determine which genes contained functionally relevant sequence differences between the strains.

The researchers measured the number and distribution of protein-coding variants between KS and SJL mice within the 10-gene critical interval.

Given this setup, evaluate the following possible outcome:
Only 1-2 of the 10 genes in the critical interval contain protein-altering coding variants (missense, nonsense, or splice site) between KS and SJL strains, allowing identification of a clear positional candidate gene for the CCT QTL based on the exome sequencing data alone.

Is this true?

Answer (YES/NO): NO